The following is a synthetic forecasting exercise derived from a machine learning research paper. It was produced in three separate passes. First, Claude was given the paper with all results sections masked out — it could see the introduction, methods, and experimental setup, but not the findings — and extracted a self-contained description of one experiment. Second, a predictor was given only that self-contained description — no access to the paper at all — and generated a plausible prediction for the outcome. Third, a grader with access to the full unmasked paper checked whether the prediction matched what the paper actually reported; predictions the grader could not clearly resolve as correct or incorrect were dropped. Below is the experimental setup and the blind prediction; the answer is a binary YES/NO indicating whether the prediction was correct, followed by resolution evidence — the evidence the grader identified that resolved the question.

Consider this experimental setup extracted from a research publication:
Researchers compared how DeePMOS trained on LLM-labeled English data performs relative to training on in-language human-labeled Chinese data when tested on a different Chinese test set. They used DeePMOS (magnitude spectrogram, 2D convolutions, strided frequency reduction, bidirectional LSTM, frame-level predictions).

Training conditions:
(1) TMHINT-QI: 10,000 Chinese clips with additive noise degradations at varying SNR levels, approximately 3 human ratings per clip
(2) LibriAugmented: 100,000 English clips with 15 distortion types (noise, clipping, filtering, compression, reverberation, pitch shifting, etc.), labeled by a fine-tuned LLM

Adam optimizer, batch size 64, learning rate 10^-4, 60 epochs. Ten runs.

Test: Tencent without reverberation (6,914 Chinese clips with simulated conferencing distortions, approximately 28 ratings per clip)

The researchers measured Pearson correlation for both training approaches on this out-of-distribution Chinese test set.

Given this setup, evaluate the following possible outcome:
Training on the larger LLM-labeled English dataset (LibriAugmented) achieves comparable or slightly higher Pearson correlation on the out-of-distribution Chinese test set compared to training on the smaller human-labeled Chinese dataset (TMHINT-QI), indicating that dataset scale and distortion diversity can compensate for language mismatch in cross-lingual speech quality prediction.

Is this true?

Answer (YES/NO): NO